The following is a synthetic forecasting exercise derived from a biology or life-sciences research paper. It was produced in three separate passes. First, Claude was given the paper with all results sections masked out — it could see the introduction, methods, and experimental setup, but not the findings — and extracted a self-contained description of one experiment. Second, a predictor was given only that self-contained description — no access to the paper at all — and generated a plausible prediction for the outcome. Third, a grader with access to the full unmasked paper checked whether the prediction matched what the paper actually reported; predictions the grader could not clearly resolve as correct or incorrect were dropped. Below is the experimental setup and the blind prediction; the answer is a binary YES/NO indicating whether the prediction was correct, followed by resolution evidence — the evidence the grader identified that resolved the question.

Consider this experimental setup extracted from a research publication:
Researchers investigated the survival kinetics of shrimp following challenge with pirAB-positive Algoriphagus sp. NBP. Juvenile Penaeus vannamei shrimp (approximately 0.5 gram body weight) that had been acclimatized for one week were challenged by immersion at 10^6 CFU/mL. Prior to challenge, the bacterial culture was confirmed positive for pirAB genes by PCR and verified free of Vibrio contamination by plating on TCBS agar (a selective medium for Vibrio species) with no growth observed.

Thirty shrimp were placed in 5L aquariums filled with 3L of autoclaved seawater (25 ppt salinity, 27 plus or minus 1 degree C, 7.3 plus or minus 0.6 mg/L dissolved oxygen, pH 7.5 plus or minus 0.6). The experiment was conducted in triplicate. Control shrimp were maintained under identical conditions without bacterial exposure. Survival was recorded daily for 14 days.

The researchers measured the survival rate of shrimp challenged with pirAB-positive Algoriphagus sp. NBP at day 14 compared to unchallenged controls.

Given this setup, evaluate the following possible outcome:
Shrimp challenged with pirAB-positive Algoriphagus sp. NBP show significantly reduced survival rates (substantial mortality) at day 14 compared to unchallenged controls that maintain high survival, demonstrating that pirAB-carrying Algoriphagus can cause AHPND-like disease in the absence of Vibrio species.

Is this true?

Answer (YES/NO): YES